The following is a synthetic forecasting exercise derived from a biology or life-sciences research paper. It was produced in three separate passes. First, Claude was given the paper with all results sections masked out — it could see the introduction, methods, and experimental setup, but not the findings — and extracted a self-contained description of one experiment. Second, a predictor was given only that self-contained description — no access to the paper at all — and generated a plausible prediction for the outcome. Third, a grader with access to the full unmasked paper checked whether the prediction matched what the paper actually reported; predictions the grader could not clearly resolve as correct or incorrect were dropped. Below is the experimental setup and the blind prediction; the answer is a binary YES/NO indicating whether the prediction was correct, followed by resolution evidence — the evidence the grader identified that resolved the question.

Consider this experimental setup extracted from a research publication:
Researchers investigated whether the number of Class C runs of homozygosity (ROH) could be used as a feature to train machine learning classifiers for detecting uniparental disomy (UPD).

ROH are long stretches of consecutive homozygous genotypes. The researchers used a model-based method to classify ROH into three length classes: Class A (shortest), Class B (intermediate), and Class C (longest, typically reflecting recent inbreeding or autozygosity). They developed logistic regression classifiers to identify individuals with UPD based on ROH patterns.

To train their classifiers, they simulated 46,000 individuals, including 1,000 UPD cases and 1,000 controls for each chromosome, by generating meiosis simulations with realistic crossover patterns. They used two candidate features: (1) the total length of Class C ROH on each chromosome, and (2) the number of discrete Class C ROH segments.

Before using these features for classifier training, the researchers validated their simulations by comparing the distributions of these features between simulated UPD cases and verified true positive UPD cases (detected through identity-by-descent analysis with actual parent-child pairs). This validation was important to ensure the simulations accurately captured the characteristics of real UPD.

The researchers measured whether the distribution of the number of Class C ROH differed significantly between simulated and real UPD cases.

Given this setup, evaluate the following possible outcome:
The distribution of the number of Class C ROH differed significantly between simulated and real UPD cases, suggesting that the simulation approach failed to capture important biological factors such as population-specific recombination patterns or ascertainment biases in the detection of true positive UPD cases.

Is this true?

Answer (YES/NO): NO